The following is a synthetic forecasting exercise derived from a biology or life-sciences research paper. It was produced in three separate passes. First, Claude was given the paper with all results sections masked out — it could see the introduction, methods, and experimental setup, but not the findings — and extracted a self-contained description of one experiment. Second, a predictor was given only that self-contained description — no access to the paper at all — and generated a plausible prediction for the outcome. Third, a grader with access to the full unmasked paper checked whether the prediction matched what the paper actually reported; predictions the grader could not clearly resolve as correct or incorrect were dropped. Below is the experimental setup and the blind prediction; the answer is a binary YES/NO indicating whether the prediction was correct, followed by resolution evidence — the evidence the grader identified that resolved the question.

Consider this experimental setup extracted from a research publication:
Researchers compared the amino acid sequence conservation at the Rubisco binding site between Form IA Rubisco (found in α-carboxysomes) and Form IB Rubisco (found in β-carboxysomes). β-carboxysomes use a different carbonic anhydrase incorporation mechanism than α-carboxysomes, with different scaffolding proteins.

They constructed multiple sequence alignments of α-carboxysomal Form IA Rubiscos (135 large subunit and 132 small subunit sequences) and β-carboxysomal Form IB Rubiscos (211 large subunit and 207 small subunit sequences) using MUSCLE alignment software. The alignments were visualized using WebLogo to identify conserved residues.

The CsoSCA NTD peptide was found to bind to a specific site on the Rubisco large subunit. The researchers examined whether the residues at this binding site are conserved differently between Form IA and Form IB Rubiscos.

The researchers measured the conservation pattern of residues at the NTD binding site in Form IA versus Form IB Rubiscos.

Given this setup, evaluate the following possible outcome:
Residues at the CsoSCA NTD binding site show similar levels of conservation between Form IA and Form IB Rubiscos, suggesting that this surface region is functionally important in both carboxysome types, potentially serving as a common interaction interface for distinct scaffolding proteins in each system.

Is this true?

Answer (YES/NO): NO